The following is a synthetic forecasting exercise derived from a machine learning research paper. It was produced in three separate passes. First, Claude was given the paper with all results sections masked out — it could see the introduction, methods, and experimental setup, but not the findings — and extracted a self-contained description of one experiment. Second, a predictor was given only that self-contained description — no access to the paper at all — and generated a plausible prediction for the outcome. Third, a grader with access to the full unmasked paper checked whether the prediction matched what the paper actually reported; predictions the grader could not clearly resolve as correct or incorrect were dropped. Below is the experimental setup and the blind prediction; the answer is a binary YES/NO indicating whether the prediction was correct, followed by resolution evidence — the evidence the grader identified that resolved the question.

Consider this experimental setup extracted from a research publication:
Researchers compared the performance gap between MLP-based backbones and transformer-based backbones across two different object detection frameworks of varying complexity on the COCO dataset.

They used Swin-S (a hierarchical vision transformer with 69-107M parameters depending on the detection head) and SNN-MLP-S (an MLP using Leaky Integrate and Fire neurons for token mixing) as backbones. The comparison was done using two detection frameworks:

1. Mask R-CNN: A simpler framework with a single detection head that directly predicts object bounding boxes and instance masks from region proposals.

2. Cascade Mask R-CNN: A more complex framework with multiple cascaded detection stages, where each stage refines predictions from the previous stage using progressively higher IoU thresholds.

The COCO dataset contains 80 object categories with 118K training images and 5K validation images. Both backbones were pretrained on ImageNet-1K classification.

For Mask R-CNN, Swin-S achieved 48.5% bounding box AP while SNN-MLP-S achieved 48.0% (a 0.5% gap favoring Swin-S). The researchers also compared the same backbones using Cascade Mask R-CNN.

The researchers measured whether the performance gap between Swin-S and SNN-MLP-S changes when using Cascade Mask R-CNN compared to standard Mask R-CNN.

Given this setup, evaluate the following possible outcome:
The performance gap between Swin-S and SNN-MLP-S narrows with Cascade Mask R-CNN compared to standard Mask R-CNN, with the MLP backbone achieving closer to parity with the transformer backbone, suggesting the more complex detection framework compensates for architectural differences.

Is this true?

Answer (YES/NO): YES